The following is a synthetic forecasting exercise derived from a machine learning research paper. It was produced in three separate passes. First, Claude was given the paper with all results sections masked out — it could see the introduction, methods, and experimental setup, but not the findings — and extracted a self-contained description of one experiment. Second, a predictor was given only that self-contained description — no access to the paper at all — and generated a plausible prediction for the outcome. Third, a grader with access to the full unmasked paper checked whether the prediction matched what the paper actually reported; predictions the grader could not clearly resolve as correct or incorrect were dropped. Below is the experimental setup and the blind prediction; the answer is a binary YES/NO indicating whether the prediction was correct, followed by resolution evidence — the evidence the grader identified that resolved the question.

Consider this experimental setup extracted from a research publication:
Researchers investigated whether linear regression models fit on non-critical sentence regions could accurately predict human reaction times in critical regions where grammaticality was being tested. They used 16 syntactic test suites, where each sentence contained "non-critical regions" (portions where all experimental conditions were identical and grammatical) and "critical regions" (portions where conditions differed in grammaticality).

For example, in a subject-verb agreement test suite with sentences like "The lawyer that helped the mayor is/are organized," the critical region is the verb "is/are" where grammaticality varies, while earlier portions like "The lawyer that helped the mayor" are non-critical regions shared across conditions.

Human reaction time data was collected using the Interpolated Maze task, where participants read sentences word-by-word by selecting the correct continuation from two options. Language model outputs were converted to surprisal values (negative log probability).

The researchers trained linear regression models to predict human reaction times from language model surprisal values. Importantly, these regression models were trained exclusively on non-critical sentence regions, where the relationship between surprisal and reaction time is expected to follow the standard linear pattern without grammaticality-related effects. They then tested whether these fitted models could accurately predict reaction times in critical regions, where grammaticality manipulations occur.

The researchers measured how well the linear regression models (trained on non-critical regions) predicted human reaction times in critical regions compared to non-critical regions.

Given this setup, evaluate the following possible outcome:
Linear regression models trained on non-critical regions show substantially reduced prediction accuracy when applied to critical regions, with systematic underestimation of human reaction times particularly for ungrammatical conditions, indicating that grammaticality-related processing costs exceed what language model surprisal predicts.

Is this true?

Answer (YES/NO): YES